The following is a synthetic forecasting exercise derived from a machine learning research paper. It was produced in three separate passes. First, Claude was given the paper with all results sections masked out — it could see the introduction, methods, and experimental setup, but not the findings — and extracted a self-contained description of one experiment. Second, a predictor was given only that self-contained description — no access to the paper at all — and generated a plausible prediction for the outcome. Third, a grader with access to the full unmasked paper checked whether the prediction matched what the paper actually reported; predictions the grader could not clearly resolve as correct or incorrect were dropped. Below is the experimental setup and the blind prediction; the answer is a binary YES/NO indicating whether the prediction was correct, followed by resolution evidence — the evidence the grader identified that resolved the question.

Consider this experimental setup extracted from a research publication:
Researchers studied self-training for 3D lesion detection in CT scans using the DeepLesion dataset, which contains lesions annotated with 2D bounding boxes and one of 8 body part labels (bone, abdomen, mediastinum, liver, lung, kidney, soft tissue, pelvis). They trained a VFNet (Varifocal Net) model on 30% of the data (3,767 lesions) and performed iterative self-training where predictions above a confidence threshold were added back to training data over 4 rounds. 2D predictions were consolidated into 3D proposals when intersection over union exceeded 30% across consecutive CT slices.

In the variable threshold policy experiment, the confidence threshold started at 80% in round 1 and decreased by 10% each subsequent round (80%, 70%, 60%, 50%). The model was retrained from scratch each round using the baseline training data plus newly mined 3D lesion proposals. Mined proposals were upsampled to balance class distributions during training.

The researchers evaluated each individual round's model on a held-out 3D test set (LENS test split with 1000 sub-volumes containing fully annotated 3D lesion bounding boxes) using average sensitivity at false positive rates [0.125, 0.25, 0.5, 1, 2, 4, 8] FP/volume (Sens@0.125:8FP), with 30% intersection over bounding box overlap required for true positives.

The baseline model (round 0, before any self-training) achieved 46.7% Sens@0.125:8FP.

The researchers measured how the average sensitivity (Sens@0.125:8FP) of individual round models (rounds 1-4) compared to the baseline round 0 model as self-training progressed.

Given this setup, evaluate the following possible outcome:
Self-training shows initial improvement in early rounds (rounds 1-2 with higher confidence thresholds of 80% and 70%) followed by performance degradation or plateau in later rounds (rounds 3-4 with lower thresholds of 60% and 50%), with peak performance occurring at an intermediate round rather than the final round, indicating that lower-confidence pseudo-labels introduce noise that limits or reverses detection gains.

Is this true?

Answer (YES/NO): NO